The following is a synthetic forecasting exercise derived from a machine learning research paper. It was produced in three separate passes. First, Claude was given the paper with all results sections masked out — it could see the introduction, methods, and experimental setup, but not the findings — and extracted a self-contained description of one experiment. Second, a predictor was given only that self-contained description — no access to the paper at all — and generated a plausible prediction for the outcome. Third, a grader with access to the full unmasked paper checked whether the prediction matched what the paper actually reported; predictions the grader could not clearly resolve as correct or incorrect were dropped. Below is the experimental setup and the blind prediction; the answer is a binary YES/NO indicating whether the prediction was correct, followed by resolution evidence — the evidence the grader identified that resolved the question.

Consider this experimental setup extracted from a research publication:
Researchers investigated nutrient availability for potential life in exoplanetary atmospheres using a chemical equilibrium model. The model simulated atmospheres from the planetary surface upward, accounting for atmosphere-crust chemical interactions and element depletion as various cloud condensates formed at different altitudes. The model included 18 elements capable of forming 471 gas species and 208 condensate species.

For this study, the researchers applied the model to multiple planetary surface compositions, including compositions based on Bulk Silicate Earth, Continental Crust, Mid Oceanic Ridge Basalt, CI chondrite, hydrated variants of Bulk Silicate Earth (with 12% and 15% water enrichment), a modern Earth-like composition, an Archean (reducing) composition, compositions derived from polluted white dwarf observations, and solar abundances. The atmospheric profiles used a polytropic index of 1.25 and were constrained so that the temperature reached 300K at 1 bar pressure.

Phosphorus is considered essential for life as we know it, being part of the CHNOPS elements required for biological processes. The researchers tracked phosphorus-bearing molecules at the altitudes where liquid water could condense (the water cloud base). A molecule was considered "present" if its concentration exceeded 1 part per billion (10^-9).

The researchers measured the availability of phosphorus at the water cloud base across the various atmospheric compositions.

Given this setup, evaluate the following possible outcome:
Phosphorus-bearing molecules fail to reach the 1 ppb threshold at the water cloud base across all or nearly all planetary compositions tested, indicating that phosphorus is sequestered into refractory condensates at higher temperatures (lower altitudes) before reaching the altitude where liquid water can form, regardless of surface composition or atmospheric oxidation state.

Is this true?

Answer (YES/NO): YES